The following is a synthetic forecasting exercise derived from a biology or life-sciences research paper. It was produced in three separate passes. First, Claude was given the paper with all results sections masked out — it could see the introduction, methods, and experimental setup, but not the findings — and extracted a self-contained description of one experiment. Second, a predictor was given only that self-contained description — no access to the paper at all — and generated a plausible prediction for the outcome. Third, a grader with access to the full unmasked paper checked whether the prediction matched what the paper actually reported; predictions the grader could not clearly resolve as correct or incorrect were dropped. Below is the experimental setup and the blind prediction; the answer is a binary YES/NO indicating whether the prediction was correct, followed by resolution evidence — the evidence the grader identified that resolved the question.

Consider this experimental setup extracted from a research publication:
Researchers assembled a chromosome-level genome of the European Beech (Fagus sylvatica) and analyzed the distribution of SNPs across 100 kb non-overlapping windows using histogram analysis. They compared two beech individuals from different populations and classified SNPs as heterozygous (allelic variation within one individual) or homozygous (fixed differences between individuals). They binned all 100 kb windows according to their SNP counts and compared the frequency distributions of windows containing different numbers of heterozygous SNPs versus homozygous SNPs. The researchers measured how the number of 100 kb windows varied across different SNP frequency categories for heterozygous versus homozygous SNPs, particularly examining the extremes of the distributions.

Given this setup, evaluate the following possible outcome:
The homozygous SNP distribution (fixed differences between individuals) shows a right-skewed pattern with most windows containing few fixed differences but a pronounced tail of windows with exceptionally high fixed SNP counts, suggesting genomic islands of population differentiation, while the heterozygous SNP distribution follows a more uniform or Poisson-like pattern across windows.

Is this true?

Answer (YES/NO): NO